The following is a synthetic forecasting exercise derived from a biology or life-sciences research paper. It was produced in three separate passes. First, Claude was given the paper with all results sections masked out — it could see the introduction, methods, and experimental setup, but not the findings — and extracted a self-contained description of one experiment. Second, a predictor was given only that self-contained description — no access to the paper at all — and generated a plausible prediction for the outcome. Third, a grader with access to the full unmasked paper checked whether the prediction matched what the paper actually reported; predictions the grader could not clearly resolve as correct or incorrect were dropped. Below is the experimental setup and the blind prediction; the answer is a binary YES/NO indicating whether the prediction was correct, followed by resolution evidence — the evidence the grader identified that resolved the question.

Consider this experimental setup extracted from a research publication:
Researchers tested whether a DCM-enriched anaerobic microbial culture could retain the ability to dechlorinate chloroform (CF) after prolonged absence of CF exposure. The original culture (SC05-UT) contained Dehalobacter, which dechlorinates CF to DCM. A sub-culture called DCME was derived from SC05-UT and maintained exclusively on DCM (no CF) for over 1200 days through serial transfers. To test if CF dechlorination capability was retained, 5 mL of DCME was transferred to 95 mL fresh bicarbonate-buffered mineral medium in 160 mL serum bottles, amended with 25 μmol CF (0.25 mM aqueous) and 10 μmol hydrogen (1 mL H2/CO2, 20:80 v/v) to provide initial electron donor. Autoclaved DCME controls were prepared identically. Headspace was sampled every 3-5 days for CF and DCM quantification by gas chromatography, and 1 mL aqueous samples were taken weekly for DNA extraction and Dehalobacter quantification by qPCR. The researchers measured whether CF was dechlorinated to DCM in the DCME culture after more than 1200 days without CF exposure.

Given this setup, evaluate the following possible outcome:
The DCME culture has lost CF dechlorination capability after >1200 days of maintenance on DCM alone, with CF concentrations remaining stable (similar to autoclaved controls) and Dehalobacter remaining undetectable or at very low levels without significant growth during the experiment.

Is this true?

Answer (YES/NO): NO